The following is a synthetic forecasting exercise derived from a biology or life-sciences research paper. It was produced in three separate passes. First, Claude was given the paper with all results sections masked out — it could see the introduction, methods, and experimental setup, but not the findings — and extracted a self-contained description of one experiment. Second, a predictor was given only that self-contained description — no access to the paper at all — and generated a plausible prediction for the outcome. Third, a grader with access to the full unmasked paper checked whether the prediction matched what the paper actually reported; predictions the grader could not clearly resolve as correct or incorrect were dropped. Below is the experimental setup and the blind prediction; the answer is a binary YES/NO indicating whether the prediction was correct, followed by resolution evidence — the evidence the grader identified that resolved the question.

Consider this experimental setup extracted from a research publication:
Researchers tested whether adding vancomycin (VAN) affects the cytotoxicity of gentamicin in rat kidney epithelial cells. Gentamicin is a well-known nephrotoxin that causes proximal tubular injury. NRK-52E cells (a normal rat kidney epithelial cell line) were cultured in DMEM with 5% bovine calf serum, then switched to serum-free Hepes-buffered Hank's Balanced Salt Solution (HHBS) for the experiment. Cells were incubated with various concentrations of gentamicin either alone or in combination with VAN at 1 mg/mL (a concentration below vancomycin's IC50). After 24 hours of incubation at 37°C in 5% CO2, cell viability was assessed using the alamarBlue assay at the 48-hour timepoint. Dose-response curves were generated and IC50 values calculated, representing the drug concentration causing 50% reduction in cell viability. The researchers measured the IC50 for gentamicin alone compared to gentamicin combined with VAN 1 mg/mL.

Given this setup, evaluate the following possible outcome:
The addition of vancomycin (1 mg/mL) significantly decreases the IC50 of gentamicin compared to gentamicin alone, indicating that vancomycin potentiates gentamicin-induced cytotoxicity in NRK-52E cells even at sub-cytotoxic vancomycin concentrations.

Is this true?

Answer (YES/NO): NO